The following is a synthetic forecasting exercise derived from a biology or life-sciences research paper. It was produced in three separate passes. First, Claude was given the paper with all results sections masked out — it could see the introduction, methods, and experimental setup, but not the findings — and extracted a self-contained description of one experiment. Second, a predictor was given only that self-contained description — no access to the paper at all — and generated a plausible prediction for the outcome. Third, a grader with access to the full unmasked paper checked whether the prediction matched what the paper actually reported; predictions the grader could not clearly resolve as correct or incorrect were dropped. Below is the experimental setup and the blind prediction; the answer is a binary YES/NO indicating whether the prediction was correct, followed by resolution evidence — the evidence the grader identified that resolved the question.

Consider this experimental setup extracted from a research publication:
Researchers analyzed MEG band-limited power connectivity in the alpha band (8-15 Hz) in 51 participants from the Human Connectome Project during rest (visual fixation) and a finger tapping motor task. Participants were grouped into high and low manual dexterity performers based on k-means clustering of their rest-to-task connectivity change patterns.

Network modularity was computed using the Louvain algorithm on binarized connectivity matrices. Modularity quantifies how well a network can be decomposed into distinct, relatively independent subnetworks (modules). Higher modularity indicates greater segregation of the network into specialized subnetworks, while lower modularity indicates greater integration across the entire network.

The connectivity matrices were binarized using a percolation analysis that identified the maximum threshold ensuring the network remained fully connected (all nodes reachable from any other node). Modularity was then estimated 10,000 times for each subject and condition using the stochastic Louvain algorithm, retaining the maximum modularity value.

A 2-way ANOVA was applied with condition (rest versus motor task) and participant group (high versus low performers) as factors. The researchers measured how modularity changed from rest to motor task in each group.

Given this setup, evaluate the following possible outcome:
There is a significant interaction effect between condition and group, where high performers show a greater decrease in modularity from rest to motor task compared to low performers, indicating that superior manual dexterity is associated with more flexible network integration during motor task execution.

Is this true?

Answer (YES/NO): NO